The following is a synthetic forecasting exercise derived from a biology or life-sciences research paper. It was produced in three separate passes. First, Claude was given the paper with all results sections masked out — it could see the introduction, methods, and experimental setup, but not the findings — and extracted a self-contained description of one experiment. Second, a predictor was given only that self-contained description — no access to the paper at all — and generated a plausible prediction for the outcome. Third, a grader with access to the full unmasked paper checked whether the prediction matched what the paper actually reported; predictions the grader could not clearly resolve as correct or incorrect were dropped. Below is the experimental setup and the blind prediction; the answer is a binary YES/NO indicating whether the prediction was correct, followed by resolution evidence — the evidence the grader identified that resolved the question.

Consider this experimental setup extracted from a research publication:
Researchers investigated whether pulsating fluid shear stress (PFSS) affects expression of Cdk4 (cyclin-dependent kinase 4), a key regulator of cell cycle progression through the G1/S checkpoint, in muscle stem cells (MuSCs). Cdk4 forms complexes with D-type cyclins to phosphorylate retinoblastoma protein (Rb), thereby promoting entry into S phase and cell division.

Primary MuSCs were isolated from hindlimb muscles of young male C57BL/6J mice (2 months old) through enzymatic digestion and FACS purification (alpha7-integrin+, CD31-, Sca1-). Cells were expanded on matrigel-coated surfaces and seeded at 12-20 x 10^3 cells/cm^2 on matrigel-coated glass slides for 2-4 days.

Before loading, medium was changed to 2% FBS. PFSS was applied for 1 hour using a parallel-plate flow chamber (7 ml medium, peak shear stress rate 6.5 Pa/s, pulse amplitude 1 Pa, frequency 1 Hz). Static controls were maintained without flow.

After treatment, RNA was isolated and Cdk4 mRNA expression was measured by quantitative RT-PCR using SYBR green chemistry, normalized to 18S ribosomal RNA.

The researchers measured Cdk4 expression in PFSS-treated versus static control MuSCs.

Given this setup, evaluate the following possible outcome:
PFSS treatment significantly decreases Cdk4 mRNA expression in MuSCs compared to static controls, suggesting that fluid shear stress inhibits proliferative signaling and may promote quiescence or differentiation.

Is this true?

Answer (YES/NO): NO